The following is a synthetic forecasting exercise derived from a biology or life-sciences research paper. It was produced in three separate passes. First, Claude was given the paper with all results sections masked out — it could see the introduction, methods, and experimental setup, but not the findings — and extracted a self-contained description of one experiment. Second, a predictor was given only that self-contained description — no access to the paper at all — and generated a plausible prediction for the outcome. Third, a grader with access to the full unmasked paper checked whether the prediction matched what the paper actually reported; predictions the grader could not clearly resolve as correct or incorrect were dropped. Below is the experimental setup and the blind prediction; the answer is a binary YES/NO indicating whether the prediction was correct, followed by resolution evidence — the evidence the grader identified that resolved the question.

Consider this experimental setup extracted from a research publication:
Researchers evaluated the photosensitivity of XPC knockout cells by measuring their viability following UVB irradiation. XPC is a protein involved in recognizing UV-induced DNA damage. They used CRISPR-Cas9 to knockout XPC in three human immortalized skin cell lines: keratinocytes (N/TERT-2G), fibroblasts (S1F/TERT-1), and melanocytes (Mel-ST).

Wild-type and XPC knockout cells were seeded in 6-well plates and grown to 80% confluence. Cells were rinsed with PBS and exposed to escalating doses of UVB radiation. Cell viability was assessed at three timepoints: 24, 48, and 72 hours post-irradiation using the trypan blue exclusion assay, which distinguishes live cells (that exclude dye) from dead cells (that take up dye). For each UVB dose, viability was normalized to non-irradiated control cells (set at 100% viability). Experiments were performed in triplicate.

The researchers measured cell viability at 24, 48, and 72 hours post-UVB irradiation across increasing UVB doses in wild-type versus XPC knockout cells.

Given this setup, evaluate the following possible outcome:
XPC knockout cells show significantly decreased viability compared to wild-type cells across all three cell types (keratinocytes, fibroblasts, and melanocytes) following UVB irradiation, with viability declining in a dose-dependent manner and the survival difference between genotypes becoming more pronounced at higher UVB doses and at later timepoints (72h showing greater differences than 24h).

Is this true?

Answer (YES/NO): NO